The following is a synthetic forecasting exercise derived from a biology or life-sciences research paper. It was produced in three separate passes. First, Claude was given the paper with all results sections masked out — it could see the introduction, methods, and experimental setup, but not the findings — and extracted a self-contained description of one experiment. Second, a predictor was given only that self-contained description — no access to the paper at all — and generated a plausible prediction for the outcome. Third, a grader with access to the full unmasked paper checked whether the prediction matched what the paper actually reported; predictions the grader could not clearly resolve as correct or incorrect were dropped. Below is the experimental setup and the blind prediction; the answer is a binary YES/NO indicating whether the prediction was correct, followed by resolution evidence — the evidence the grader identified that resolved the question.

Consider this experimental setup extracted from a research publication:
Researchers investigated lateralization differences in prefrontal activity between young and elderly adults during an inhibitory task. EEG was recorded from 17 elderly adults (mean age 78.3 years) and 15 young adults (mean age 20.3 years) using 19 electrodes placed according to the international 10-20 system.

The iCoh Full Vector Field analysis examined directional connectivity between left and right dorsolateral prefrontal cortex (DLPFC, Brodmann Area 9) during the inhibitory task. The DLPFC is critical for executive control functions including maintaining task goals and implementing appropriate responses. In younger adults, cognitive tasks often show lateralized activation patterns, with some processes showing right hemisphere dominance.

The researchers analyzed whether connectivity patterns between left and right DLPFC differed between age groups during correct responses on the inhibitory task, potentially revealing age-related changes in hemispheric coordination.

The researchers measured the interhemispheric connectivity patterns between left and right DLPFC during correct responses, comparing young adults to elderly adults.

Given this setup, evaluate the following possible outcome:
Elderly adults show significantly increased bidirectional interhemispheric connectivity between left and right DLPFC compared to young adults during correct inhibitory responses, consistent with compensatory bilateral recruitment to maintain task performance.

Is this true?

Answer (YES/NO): NO